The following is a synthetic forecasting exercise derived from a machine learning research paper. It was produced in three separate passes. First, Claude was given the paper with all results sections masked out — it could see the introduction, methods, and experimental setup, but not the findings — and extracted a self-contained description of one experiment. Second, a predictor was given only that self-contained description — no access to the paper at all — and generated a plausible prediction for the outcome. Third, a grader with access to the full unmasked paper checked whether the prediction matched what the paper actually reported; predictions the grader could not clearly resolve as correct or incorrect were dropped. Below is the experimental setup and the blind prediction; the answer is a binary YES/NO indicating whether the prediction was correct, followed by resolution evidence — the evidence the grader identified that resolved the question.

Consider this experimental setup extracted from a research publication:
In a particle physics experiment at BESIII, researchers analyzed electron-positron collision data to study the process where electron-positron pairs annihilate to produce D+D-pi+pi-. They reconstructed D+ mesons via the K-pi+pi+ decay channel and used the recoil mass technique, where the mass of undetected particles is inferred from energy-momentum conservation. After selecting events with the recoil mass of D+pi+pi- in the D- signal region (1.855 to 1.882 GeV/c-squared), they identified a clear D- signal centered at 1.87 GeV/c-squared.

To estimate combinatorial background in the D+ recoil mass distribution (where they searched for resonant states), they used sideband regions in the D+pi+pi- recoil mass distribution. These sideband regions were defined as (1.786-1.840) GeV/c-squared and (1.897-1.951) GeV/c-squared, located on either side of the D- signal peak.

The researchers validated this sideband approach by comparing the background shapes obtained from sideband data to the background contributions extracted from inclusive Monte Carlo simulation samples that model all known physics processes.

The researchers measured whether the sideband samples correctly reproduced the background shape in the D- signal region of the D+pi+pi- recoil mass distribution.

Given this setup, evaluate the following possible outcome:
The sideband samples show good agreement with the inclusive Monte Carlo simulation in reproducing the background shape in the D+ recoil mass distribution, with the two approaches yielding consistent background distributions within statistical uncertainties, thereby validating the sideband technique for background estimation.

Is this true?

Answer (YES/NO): YES